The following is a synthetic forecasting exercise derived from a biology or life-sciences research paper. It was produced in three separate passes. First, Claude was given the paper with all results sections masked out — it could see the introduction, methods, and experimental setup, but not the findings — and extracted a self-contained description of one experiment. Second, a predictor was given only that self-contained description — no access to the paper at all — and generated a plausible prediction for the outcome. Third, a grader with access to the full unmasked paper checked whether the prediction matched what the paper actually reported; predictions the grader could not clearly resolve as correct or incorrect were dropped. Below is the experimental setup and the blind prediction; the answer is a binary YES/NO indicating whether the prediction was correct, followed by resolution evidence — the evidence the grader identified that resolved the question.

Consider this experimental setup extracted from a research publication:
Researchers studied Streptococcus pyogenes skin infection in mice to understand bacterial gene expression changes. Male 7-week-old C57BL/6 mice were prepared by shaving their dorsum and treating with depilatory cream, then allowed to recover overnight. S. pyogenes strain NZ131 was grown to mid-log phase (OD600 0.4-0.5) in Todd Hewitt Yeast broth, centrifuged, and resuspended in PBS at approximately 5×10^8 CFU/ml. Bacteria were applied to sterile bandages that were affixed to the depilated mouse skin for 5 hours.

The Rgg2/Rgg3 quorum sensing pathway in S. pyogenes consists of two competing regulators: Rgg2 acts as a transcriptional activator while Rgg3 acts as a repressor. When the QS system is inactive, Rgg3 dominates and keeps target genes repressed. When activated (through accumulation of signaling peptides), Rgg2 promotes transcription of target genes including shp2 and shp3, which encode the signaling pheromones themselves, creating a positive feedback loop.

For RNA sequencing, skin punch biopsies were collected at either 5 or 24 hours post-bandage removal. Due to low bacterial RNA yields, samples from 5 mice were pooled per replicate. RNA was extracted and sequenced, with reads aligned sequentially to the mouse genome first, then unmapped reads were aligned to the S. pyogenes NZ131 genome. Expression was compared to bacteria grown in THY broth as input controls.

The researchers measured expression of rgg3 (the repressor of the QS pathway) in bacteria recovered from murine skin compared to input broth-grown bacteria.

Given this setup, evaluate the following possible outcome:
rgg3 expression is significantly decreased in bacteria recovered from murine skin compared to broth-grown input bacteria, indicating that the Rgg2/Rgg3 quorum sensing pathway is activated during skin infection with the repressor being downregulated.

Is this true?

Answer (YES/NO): YES